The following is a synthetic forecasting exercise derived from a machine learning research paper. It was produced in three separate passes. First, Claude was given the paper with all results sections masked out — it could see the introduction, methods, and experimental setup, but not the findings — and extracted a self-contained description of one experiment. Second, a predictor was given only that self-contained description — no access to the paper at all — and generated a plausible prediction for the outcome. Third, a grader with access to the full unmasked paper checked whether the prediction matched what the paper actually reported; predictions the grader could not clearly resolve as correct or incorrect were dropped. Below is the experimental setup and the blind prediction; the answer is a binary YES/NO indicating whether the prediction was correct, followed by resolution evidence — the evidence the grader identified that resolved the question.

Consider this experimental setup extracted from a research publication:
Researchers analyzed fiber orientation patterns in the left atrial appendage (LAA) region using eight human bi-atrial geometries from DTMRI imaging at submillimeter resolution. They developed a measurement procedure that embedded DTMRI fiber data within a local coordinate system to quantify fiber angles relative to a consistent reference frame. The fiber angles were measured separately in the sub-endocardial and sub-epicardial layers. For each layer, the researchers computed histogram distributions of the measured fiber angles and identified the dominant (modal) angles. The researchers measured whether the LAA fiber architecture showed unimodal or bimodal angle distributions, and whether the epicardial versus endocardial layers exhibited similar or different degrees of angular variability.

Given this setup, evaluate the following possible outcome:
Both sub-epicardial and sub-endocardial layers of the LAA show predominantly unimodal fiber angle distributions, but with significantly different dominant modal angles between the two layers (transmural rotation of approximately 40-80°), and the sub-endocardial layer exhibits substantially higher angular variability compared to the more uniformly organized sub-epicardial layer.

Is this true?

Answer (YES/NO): NO